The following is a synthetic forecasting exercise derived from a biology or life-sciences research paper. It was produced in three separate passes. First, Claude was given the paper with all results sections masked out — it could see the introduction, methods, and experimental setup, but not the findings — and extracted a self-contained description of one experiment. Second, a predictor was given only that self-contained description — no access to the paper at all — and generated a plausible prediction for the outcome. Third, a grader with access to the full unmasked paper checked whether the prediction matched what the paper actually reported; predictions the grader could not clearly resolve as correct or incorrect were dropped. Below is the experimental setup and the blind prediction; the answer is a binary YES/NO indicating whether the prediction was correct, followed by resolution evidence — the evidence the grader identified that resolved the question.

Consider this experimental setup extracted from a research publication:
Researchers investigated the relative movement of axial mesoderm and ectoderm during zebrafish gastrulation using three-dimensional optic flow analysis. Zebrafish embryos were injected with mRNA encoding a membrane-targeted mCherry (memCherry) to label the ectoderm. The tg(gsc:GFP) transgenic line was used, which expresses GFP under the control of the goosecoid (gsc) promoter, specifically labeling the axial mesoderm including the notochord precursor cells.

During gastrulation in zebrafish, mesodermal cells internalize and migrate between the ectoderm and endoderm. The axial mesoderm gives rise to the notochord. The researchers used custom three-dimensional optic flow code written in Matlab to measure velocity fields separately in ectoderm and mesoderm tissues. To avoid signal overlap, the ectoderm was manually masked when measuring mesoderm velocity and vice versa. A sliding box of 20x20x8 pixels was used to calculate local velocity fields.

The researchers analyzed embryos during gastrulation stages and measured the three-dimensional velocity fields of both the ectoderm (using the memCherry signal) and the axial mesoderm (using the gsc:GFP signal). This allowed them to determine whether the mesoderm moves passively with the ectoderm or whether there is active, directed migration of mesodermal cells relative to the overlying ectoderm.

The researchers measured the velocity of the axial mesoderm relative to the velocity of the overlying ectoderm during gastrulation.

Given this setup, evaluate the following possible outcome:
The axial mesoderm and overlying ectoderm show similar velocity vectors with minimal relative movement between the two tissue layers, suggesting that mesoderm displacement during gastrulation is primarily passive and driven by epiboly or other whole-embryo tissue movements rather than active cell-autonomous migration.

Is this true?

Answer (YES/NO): NO